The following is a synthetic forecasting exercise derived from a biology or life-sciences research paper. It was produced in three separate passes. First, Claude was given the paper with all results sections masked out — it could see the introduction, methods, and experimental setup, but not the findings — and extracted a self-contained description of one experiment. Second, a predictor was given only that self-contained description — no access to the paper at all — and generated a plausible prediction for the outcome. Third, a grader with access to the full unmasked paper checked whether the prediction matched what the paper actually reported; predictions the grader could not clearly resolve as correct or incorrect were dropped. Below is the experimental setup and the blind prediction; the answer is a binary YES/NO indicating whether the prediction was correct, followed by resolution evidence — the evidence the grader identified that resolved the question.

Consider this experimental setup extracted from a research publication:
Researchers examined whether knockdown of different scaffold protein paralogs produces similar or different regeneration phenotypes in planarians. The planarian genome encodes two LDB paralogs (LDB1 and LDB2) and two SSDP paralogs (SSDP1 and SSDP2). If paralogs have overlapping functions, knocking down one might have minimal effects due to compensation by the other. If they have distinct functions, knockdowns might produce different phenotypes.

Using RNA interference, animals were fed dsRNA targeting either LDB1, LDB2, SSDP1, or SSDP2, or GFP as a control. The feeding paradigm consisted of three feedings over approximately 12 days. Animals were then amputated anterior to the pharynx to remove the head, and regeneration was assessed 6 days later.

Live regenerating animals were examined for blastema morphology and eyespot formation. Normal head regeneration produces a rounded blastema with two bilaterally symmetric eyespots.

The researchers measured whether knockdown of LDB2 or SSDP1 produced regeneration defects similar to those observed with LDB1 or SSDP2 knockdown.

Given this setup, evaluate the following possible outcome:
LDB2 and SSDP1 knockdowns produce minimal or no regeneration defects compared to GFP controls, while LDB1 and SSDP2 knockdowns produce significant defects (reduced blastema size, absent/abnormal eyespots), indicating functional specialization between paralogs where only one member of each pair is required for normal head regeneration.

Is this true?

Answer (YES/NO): YES